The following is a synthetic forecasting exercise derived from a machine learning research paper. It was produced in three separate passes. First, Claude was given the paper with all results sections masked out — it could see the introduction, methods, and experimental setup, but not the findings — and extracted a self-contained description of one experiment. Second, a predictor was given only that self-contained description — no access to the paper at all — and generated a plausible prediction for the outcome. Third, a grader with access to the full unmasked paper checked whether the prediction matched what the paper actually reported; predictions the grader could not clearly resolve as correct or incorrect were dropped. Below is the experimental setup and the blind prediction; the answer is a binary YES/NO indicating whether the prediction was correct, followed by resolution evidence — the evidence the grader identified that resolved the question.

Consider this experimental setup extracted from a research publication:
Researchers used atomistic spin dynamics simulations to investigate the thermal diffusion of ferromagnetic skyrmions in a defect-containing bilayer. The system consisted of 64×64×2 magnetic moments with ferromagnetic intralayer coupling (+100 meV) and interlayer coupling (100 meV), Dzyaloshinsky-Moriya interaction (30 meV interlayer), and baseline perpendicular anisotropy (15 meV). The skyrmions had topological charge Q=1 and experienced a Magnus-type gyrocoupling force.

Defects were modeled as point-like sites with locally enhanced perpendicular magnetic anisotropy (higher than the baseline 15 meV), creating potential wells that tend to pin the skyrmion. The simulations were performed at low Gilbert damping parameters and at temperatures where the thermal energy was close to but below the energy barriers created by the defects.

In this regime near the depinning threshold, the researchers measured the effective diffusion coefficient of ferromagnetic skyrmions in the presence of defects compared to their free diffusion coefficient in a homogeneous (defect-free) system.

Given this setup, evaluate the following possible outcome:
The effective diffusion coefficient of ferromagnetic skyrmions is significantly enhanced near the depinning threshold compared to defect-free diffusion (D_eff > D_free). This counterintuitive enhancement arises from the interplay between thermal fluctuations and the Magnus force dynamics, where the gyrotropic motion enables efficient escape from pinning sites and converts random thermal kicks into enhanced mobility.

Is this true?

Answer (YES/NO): NO